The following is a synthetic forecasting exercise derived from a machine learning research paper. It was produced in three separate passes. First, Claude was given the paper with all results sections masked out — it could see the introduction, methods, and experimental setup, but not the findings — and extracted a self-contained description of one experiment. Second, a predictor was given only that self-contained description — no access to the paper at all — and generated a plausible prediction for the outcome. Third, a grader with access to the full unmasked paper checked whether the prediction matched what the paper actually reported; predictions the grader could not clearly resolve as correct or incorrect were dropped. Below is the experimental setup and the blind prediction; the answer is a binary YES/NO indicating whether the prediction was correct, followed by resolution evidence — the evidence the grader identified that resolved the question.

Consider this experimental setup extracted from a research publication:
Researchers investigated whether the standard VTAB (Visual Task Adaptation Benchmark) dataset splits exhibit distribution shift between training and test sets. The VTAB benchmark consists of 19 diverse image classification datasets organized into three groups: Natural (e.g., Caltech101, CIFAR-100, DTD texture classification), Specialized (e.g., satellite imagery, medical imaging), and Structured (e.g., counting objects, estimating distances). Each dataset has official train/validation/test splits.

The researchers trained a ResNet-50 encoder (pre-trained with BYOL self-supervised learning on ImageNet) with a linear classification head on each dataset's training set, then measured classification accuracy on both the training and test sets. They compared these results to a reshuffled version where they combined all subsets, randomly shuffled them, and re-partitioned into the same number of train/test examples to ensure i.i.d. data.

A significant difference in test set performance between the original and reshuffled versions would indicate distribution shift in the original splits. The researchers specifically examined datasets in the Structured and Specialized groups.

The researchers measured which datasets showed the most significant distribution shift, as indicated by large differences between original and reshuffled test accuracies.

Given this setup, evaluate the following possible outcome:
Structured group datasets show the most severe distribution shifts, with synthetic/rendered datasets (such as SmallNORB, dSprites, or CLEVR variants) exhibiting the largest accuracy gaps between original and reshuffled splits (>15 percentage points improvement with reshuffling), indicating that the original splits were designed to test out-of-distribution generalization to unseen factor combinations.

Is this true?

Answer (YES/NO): NO